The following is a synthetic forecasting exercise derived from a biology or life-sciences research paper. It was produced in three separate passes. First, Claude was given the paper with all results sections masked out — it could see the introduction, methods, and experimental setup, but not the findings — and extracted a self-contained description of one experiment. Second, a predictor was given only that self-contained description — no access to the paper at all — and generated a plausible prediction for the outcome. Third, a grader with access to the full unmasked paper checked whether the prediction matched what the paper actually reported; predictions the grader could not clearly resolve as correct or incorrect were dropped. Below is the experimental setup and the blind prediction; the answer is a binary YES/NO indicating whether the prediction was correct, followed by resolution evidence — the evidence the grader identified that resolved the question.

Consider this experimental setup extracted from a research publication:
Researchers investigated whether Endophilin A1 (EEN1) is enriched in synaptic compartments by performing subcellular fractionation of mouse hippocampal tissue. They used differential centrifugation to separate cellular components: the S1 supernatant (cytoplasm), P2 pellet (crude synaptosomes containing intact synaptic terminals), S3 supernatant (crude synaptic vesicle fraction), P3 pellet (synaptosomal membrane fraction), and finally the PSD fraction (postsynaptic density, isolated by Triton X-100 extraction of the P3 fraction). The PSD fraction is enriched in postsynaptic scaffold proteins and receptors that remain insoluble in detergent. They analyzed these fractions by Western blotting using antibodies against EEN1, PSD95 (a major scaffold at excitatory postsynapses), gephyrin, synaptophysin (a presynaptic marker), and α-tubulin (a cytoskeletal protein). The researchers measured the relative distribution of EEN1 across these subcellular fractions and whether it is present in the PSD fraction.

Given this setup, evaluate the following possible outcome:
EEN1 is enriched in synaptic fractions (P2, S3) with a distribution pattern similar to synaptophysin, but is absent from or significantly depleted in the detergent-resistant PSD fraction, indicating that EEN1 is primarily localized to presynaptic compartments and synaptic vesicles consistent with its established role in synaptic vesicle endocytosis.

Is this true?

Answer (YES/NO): NO